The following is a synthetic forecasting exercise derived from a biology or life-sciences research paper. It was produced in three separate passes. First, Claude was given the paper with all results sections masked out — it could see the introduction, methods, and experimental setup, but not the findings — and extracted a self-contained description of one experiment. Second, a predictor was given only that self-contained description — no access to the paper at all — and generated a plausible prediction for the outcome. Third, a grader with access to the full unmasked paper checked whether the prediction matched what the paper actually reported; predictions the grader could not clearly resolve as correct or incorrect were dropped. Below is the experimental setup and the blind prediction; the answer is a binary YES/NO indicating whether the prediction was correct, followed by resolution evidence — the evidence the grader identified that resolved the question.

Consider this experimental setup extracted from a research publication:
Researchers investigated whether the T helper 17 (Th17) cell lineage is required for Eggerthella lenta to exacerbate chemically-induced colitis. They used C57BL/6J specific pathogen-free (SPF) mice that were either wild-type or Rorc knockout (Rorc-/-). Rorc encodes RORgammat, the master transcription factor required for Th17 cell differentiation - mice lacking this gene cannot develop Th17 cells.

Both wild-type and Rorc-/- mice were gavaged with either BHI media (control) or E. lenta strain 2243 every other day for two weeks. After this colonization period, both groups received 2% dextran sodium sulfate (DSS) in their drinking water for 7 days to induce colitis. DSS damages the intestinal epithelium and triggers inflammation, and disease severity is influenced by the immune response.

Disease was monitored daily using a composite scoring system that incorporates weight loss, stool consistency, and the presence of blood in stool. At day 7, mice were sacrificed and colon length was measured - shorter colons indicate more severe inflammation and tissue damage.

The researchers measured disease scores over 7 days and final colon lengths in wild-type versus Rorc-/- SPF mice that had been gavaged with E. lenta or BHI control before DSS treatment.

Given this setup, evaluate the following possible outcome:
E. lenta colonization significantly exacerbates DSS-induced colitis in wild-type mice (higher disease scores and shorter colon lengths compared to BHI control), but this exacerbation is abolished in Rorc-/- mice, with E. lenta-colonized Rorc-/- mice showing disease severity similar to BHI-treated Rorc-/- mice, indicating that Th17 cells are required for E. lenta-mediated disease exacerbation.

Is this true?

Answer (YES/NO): YES